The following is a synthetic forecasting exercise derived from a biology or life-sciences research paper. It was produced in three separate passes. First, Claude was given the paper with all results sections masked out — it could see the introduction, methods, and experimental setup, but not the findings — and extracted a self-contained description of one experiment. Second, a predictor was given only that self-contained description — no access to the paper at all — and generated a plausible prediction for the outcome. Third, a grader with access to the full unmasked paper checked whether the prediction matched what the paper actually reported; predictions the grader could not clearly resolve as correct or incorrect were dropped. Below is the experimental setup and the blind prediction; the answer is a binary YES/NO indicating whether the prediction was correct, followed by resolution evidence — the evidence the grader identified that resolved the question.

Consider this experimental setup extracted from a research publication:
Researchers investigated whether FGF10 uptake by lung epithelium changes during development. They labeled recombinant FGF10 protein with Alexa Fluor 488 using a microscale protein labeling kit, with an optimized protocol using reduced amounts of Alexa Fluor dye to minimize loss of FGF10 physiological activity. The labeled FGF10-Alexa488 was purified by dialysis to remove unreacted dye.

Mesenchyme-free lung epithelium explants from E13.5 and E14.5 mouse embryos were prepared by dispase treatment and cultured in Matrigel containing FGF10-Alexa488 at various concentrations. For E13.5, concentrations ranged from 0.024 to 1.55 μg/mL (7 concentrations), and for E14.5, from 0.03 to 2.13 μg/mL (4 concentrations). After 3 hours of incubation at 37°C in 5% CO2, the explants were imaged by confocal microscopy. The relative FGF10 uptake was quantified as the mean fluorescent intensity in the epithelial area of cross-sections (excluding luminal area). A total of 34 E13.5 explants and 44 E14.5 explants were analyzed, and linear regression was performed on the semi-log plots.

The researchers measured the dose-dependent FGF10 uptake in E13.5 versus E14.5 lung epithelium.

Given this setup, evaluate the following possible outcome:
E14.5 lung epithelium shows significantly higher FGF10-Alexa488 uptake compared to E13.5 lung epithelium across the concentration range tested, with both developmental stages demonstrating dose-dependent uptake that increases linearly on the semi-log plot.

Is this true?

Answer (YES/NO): NO